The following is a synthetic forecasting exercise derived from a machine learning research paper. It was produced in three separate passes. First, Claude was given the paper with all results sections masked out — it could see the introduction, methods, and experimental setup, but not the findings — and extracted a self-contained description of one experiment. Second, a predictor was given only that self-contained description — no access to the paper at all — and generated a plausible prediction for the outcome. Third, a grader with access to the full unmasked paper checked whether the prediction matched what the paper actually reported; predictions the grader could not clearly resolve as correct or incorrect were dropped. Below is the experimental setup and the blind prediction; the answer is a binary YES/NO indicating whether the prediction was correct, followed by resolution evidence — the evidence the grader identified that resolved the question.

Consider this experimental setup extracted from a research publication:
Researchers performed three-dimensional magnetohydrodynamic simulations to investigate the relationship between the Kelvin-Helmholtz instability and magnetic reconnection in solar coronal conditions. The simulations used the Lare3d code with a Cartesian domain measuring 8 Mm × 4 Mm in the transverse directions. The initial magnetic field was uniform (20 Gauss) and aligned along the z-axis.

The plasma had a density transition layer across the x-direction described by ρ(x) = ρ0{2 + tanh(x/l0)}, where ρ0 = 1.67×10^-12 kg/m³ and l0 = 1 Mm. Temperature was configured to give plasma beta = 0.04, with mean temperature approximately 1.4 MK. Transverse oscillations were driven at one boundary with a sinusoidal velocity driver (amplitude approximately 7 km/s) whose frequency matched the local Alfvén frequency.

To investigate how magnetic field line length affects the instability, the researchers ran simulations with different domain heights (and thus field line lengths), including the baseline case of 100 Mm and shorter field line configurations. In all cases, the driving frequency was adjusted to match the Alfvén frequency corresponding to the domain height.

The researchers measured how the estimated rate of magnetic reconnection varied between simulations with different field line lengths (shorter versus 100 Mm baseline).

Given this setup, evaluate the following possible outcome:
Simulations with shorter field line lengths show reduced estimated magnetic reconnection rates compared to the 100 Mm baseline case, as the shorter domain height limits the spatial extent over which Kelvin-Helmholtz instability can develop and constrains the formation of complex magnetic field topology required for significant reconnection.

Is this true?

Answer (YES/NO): YES